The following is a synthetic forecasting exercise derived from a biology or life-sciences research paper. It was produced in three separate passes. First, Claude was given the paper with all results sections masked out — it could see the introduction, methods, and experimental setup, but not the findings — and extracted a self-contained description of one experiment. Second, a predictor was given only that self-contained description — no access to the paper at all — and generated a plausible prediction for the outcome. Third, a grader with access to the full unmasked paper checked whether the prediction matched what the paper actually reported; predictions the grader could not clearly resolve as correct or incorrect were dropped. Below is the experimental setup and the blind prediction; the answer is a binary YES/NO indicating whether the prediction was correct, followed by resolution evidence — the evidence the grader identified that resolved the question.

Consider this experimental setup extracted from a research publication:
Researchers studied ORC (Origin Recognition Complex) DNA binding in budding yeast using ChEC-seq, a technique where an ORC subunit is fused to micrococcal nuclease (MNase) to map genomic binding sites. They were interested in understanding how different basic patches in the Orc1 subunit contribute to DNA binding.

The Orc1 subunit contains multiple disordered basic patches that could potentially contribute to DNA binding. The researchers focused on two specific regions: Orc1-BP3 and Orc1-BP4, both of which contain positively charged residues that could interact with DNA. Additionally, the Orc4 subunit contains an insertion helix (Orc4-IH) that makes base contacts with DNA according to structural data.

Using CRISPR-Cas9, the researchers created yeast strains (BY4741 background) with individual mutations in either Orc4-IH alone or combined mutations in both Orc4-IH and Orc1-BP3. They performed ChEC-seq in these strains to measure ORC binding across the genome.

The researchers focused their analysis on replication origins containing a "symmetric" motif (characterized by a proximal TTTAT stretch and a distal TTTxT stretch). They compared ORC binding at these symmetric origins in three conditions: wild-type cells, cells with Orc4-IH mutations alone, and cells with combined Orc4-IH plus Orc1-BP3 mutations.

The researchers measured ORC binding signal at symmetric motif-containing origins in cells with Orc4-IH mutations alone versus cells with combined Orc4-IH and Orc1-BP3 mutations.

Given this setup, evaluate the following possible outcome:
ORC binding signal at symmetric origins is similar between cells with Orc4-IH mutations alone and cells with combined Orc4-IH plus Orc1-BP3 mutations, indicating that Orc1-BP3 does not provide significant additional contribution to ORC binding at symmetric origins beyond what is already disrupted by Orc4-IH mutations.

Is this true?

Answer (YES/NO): NO